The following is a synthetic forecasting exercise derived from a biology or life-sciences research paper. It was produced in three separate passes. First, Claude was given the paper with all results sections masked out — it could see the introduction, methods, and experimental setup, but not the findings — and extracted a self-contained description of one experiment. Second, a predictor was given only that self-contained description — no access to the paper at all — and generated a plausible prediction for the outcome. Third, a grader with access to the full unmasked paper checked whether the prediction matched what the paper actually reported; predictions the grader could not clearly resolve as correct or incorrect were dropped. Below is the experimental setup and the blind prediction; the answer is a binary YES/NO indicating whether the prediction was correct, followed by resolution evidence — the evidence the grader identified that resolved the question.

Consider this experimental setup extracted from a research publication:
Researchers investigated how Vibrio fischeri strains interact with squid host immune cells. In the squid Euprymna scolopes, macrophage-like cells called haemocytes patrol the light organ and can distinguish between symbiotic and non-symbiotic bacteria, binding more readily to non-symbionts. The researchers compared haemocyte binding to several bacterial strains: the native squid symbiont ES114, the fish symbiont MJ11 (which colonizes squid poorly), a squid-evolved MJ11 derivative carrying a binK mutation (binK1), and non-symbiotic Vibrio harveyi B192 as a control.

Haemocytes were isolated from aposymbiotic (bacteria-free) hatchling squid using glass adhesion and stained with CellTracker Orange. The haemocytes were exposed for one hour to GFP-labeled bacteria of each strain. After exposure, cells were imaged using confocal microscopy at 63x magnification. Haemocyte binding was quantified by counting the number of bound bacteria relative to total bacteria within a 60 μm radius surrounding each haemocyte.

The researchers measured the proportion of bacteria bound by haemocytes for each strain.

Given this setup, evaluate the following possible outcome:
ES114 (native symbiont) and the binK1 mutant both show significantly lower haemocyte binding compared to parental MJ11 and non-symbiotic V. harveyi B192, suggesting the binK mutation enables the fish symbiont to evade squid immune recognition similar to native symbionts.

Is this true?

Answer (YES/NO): YES